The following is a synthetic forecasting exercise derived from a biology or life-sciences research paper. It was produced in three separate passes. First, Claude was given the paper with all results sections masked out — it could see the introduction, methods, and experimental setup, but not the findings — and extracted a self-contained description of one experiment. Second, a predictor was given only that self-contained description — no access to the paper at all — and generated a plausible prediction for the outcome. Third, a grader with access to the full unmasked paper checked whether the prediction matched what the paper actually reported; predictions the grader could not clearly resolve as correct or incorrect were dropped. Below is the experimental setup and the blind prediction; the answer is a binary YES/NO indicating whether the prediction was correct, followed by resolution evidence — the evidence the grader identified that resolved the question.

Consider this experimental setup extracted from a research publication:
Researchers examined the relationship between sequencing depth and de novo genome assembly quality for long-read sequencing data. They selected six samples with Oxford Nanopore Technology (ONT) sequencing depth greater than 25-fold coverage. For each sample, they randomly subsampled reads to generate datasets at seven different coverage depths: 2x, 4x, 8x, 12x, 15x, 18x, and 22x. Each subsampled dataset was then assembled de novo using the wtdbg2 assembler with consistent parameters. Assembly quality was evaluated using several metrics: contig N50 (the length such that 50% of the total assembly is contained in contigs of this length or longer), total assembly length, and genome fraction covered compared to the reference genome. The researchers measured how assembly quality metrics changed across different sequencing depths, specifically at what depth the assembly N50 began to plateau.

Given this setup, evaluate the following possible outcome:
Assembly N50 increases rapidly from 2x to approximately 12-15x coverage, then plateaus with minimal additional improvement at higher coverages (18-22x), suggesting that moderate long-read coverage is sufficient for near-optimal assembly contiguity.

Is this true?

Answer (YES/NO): YES